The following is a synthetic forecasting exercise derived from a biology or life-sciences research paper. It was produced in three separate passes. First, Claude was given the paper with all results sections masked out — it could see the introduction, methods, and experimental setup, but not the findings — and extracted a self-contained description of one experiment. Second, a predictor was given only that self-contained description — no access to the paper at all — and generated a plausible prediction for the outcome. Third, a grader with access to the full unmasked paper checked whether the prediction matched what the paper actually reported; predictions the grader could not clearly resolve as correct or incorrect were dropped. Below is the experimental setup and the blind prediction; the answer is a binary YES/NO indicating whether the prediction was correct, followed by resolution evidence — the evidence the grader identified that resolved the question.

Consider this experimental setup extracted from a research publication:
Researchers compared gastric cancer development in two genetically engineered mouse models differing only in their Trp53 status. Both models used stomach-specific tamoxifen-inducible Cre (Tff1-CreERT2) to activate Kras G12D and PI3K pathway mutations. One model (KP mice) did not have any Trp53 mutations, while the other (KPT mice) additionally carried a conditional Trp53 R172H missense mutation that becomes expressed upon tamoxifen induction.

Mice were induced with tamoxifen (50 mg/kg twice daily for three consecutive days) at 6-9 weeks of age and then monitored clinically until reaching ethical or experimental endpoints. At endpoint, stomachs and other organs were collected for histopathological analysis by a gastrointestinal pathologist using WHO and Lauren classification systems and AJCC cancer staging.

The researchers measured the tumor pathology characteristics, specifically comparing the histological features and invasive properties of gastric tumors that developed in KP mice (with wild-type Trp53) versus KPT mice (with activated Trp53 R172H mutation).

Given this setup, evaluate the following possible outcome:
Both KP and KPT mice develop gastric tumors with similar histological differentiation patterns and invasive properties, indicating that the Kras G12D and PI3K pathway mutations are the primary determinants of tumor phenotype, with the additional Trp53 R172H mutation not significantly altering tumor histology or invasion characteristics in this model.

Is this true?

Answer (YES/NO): NO